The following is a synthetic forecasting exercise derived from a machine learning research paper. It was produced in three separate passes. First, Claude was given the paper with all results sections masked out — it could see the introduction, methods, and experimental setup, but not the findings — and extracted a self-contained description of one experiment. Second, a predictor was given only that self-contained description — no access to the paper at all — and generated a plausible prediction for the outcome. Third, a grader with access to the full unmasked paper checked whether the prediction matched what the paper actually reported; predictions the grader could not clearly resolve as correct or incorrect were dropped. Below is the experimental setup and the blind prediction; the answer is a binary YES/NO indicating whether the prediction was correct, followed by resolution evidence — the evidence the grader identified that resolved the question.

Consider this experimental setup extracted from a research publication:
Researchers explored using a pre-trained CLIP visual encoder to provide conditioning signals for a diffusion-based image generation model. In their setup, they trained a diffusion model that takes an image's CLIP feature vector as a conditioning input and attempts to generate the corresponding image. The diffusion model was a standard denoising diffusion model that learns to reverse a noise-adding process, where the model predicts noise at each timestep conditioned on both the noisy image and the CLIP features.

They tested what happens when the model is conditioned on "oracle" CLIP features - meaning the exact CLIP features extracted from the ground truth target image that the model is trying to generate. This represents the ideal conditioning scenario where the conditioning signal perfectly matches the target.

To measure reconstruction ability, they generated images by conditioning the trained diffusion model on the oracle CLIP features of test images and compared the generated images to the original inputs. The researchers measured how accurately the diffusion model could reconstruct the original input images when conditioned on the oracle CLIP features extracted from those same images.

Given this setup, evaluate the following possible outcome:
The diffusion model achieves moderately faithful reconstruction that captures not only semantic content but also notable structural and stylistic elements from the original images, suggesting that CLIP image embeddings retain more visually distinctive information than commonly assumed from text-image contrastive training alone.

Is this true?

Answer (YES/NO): NO